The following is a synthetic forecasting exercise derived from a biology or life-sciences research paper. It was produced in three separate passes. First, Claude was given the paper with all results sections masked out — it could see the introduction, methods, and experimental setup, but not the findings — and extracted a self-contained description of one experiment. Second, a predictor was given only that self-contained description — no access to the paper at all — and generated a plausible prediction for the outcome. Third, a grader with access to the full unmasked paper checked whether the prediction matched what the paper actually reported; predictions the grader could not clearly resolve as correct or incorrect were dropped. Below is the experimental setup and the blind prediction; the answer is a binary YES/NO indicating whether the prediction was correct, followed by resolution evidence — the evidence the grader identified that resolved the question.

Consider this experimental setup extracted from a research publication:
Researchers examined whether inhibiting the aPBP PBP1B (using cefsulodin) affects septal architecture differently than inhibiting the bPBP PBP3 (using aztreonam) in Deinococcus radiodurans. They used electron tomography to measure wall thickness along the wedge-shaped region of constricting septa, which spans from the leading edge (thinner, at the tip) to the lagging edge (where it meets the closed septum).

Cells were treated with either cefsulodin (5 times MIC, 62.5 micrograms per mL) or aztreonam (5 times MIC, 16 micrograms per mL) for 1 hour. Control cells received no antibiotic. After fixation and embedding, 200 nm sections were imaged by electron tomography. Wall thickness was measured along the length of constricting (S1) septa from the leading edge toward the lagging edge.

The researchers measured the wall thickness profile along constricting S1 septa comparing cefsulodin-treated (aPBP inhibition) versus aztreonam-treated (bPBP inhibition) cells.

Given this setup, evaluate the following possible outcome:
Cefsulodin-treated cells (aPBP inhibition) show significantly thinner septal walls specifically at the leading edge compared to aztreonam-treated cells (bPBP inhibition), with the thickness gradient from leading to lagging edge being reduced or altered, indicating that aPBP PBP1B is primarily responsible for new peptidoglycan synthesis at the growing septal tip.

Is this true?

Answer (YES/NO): NO